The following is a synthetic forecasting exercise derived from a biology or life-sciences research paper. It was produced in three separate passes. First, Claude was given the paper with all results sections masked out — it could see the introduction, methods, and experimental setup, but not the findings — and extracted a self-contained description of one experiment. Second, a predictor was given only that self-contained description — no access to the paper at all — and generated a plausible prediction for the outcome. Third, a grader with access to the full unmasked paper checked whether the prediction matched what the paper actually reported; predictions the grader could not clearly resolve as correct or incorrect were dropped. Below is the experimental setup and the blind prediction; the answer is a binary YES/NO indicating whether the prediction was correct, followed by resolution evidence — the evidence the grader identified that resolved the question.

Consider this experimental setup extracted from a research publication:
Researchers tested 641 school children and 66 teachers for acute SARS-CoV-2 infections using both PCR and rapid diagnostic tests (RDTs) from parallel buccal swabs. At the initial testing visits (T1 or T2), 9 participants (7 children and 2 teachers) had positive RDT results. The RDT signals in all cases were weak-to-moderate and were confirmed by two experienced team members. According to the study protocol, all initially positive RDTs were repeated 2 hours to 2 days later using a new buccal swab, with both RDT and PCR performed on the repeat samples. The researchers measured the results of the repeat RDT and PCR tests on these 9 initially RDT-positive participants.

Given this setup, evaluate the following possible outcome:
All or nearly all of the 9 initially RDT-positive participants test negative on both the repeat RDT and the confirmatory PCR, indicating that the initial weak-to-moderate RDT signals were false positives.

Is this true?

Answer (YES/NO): YES